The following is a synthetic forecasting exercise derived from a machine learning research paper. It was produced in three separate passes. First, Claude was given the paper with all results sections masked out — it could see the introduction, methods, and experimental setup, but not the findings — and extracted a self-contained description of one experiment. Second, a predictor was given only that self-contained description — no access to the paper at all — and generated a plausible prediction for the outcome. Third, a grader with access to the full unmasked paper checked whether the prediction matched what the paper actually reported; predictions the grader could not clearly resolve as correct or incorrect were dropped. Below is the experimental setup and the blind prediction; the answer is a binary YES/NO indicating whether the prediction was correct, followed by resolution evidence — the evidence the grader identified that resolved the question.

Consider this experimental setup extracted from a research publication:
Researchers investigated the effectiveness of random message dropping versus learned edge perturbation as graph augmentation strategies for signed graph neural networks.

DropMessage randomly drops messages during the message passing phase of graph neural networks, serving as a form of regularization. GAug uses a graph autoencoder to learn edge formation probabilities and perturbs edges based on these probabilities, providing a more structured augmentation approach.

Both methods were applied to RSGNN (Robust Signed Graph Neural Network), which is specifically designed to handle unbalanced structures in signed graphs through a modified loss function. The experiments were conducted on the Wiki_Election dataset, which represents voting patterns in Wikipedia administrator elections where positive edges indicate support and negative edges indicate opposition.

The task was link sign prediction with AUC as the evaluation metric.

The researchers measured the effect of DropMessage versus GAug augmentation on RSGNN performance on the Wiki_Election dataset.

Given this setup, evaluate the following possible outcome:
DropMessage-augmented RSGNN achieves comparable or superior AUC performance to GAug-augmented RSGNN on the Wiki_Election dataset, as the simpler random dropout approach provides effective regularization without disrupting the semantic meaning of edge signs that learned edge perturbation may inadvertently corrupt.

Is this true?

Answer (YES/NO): NO